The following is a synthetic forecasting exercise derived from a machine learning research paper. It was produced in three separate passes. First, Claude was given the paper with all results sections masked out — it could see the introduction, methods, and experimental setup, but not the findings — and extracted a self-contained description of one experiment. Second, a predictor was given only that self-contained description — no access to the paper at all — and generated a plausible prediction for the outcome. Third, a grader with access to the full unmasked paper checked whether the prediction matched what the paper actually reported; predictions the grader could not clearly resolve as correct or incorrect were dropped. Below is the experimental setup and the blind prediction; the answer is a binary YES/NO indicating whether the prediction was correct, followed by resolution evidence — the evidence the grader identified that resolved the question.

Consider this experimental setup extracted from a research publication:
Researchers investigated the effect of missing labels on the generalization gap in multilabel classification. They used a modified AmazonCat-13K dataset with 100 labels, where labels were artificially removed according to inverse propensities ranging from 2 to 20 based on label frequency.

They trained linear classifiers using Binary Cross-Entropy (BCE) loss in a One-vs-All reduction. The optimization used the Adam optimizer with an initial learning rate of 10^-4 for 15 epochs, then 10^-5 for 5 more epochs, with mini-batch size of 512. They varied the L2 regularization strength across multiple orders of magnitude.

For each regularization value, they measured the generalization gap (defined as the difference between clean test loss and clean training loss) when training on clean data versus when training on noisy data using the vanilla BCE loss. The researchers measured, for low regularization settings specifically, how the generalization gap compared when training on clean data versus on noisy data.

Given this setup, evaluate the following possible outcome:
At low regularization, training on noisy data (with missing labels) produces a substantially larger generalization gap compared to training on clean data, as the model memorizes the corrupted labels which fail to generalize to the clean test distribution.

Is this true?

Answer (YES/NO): NO